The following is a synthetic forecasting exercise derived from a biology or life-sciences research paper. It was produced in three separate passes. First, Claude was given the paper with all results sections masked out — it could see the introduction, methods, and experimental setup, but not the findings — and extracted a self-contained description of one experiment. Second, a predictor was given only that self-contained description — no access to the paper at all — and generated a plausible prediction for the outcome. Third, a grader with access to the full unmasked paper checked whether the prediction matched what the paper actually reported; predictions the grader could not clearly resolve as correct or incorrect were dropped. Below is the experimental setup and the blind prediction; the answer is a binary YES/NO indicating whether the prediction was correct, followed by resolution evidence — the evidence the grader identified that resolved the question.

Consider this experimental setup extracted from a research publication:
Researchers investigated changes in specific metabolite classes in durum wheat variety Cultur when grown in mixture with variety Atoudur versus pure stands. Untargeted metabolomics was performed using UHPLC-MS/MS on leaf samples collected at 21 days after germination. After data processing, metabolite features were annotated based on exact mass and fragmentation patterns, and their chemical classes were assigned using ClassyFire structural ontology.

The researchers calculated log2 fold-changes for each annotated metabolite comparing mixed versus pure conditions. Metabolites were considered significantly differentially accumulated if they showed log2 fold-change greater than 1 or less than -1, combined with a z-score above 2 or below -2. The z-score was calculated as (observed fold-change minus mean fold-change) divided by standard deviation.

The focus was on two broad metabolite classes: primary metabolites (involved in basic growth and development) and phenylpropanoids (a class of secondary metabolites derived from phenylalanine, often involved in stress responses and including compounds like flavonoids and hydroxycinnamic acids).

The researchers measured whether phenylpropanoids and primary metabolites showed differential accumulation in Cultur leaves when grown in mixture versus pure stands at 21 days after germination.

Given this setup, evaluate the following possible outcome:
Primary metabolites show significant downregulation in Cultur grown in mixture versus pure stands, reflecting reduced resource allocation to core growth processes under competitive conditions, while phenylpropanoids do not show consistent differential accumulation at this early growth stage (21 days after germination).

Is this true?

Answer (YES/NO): NO